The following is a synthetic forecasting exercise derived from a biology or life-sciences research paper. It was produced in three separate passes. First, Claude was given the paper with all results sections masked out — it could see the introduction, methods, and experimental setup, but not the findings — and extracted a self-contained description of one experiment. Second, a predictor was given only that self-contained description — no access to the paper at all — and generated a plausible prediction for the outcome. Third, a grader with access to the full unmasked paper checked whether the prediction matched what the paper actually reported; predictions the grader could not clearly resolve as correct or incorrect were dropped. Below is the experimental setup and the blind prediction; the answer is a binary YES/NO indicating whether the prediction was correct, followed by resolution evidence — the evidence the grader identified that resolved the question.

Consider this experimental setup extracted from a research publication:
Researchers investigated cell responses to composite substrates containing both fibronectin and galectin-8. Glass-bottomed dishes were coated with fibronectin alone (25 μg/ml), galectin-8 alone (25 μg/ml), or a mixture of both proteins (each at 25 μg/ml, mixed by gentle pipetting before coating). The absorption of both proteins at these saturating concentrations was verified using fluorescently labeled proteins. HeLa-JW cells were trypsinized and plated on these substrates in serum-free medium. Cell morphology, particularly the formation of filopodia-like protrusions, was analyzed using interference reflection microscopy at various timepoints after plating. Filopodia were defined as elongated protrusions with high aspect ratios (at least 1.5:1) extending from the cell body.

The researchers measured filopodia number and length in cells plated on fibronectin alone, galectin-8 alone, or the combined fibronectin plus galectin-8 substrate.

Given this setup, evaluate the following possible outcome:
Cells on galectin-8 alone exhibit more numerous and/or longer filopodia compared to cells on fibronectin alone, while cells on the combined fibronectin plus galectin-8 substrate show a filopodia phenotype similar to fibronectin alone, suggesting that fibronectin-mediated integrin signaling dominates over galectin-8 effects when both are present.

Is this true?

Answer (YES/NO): NO